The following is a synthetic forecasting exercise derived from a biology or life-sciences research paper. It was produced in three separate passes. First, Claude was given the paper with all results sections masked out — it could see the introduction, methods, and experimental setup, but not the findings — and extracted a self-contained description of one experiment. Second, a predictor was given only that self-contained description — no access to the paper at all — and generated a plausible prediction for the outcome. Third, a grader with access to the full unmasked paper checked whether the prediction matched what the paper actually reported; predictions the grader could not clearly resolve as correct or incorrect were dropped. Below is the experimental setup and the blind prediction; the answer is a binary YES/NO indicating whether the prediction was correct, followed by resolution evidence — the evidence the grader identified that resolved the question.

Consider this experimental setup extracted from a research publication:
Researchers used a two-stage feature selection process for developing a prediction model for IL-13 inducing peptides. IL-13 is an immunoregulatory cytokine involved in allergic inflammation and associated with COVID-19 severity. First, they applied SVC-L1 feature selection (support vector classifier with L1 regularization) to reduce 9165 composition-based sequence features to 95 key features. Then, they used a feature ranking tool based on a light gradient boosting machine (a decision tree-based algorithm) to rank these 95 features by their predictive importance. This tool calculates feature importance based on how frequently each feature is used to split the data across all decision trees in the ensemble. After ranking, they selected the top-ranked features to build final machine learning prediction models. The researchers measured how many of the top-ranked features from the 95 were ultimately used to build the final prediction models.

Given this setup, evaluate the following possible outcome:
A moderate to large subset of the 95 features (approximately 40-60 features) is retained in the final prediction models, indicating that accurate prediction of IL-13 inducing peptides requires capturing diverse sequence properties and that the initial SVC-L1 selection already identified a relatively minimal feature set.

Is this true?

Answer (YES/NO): NO